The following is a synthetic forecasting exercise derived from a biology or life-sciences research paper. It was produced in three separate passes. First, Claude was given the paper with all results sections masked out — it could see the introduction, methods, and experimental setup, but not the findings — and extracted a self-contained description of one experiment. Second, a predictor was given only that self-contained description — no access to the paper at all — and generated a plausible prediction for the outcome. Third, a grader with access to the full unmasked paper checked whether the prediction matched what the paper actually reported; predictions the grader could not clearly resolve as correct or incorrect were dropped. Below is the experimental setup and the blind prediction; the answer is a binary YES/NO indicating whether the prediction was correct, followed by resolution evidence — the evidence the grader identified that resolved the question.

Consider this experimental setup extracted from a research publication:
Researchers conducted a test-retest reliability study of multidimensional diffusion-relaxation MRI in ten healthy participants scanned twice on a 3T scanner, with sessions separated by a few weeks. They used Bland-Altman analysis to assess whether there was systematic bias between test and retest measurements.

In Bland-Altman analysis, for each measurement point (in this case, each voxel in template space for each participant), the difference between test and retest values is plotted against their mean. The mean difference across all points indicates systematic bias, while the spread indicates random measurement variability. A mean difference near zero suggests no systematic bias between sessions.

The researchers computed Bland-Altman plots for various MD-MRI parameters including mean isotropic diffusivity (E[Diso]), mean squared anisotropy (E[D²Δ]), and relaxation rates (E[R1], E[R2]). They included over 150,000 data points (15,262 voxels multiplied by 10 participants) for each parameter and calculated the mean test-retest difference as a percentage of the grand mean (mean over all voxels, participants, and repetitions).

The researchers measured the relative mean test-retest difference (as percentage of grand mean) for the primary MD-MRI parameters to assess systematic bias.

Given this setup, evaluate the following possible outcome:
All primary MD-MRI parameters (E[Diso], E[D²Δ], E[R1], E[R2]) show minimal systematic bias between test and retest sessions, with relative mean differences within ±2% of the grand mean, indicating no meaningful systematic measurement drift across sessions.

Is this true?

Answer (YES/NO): YES